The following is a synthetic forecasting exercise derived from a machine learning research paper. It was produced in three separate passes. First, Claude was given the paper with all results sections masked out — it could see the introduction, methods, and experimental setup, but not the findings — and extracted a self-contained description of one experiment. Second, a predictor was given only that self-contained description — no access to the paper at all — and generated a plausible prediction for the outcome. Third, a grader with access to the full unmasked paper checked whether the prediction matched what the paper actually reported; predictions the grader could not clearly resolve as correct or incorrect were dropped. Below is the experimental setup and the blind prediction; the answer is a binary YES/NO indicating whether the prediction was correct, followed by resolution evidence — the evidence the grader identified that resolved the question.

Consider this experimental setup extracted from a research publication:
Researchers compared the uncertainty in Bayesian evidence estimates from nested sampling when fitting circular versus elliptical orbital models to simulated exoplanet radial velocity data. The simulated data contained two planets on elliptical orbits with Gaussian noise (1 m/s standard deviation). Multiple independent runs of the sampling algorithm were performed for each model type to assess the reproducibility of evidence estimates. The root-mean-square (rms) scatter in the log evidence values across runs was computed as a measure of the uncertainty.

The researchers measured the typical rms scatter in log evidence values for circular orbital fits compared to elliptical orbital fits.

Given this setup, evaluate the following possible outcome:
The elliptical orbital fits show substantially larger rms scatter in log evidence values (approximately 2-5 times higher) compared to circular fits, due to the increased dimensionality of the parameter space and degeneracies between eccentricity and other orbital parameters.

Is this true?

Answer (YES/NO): NO